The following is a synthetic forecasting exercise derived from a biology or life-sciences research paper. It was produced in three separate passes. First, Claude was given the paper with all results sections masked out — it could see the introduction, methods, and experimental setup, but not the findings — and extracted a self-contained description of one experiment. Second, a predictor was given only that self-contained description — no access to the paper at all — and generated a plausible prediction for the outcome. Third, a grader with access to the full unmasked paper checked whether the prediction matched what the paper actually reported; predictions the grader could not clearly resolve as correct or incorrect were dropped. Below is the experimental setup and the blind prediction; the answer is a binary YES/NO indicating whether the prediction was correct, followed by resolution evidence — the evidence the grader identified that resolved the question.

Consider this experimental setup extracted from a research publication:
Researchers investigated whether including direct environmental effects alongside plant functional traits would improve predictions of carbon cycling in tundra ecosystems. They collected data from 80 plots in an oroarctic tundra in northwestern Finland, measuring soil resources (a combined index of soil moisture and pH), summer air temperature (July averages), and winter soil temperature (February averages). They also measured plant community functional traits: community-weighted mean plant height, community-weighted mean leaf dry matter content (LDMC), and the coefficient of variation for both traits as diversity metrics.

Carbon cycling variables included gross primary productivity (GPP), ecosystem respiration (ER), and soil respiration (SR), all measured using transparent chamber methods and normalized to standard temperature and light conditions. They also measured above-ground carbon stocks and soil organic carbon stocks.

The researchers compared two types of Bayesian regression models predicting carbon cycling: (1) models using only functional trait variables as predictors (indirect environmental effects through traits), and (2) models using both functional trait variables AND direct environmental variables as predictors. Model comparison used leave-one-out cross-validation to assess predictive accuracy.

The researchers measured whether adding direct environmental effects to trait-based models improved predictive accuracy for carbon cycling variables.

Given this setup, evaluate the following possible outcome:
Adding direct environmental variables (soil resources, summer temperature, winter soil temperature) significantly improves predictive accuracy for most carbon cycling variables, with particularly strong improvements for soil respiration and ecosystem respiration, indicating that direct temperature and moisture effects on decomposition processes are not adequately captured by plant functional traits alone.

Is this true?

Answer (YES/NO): NO